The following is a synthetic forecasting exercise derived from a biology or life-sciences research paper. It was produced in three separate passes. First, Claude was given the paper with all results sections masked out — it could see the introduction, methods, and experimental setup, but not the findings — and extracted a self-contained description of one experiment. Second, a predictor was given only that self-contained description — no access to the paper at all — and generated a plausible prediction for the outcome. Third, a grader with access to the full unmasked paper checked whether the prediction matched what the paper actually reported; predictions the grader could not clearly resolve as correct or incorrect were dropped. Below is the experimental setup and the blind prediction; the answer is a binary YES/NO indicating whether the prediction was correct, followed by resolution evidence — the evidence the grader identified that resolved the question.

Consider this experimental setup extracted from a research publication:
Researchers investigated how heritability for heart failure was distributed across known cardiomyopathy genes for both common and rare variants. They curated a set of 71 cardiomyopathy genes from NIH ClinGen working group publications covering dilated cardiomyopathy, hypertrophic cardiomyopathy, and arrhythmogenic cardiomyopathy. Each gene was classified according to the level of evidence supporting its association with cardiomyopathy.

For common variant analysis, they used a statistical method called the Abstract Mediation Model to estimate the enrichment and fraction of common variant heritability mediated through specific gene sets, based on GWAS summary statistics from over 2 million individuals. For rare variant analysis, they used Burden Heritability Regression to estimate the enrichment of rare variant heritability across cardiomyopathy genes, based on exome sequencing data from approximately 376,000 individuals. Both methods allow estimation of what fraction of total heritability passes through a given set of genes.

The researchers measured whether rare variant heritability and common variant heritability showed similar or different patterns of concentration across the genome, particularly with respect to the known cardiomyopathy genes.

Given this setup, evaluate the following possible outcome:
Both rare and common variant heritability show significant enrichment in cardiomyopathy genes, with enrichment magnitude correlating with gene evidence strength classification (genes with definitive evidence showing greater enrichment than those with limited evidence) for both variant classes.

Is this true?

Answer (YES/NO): YES